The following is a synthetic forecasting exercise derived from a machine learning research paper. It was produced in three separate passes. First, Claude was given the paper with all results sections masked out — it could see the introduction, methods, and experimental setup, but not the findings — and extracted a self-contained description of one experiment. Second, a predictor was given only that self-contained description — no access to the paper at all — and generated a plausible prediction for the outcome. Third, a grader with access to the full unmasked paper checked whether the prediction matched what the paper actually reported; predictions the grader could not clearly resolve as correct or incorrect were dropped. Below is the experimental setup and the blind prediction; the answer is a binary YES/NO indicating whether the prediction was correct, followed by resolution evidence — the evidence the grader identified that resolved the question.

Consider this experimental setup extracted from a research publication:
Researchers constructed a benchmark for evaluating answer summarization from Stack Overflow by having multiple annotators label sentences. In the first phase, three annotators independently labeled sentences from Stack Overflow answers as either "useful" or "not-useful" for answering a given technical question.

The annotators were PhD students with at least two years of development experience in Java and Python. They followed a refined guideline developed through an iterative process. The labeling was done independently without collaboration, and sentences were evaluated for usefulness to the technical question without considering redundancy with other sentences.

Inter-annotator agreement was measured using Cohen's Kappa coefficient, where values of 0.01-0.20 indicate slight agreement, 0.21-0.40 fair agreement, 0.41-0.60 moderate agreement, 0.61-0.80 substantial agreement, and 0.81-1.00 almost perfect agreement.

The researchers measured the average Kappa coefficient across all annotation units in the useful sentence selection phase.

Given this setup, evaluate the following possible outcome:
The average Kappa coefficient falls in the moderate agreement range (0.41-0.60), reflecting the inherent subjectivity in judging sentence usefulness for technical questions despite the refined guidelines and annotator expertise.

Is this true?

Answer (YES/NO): YES